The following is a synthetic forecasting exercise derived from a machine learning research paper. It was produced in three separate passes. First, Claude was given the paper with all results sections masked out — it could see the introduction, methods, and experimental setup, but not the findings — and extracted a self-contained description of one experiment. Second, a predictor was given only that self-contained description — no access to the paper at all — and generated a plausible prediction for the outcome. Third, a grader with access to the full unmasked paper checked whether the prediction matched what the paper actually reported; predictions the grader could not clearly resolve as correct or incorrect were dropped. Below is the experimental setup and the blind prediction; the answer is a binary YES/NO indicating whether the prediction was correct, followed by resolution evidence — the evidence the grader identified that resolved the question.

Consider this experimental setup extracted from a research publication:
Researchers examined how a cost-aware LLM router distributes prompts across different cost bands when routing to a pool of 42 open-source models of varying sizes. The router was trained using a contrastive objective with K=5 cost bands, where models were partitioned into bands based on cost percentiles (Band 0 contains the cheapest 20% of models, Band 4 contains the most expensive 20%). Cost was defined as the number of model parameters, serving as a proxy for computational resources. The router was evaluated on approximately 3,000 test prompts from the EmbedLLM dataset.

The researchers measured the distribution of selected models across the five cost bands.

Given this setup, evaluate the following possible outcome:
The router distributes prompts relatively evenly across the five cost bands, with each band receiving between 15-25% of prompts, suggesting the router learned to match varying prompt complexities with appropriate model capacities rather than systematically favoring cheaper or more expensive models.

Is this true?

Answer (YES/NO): NO